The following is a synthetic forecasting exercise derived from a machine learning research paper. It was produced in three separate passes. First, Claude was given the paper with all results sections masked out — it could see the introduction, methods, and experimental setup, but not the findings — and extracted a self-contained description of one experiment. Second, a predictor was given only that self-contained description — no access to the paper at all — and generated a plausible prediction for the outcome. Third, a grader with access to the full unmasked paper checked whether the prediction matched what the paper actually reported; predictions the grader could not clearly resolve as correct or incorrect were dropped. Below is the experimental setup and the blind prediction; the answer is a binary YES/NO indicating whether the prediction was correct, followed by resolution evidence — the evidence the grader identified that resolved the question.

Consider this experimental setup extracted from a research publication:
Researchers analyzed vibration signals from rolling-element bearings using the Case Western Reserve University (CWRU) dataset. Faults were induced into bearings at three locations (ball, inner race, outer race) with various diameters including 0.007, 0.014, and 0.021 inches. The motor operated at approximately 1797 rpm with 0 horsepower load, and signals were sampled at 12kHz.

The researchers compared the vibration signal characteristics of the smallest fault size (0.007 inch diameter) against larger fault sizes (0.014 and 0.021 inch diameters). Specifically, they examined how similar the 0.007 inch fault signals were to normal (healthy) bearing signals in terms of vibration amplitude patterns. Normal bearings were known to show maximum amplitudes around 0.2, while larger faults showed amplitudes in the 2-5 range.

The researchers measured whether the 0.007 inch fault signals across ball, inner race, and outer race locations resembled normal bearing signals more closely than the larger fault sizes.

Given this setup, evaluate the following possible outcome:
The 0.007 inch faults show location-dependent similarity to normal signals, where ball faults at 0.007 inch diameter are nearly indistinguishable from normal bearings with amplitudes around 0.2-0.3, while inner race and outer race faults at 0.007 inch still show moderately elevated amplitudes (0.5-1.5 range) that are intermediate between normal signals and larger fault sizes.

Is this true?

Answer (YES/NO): NO